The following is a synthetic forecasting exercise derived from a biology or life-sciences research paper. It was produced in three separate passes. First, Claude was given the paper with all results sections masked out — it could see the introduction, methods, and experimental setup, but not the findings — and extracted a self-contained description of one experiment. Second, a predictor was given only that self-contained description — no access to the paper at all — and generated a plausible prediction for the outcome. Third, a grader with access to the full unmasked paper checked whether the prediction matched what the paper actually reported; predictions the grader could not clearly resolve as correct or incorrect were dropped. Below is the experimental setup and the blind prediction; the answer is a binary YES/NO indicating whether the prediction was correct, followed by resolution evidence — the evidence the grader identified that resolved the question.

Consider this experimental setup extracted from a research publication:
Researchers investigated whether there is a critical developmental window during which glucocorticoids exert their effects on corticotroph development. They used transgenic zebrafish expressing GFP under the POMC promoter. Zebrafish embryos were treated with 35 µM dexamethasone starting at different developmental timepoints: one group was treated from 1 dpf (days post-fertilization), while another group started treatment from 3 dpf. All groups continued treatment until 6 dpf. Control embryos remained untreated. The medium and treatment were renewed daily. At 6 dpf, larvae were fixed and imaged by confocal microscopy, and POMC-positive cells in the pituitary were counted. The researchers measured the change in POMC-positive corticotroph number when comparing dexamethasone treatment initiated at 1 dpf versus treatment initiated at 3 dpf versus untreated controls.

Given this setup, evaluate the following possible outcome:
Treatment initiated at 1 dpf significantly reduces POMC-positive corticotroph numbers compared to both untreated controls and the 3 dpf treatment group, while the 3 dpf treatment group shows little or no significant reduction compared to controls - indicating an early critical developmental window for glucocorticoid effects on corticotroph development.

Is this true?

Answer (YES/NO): NO